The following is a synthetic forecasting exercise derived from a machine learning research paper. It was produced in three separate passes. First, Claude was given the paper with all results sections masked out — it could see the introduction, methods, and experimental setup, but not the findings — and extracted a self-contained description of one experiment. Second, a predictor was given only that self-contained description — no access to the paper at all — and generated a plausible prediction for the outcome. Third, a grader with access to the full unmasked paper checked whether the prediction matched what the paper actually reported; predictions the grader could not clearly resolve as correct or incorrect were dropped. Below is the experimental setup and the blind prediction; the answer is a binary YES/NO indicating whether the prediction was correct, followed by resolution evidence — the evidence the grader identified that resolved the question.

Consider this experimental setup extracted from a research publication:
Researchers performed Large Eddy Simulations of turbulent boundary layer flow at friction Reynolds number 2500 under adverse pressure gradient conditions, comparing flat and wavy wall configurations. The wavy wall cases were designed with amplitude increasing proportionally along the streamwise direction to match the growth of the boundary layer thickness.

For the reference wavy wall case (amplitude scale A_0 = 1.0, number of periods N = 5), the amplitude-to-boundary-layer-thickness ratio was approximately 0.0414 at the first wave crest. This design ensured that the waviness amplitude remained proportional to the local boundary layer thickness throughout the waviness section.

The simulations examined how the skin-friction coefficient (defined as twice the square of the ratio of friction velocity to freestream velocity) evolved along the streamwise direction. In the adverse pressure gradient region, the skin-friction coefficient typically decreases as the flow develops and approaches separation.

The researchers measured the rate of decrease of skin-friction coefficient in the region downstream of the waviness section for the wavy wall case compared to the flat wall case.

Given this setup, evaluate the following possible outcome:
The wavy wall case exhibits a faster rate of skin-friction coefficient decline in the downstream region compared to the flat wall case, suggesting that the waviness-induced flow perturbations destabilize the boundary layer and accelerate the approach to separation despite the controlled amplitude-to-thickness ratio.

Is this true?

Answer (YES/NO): NO